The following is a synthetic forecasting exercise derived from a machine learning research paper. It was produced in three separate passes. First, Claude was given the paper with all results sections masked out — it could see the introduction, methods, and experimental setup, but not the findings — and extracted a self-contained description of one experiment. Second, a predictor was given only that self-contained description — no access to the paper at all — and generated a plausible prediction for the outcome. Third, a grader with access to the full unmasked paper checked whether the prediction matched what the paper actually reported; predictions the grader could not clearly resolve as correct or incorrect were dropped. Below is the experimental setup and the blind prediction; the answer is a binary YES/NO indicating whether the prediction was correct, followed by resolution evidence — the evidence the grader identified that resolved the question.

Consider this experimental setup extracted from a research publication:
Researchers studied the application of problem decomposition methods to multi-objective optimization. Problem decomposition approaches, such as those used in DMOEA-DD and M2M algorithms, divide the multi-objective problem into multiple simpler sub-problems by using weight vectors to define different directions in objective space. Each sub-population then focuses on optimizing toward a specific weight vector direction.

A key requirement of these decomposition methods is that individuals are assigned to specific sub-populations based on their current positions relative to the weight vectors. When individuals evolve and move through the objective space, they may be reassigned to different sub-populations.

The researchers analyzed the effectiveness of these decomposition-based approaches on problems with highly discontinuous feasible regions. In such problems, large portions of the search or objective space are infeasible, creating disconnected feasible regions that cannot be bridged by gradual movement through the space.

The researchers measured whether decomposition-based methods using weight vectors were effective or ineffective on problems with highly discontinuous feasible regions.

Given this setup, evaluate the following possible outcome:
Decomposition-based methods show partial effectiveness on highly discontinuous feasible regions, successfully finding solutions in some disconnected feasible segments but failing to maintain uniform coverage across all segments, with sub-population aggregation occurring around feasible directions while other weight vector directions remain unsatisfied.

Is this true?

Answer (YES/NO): NO